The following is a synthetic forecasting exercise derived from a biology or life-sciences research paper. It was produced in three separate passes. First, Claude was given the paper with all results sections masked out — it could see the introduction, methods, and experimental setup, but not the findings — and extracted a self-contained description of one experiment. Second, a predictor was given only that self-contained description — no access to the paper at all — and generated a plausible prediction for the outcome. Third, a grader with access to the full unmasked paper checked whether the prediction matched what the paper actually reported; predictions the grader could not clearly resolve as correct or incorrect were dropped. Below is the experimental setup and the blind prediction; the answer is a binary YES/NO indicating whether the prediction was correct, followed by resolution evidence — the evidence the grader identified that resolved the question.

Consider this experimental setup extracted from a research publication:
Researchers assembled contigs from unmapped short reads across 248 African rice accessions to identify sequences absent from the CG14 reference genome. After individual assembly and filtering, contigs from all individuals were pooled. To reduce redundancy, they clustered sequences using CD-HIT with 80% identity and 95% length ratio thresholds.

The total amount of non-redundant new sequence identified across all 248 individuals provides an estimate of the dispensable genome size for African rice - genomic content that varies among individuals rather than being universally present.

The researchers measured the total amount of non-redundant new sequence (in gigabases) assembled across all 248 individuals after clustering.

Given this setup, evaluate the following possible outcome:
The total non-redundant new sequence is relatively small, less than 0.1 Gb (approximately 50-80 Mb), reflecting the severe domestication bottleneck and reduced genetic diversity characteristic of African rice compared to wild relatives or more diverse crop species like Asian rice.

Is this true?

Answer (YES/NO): NO